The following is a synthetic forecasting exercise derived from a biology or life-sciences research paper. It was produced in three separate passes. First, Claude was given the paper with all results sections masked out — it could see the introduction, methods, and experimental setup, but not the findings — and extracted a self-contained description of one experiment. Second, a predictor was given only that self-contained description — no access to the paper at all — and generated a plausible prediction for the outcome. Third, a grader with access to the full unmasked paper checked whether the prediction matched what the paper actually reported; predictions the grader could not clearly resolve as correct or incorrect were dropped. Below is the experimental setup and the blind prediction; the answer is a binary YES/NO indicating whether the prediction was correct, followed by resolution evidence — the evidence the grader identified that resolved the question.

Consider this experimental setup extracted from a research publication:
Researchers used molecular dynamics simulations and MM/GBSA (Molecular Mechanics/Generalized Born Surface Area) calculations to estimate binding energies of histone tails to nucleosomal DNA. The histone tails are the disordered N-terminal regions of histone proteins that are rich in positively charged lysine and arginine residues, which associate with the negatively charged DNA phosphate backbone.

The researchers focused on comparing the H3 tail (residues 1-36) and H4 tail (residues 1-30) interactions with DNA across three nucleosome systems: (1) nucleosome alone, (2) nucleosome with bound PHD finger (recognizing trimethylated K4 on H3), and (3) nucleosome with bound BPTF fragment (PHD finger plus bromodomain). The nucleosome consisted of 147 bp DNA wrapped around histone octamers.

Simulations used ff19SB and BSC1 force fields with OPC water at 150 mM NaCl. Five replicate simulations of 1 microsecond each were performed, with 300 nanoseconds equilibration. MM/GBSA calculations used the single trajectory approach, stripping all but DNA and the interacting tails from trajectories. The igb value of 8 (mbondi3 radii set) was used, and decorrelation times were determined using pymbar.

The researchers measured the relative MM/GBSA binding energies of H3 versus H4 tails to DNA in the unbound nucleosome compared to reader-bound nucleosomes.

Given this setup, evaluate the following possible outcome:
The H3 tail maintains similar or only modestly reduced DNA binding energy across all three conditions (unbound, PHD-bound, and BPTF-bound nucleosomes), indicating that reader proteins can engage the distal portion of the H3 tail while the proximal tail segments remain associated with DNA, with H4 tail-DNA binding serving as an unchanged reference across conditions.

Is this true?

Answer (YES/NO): NO